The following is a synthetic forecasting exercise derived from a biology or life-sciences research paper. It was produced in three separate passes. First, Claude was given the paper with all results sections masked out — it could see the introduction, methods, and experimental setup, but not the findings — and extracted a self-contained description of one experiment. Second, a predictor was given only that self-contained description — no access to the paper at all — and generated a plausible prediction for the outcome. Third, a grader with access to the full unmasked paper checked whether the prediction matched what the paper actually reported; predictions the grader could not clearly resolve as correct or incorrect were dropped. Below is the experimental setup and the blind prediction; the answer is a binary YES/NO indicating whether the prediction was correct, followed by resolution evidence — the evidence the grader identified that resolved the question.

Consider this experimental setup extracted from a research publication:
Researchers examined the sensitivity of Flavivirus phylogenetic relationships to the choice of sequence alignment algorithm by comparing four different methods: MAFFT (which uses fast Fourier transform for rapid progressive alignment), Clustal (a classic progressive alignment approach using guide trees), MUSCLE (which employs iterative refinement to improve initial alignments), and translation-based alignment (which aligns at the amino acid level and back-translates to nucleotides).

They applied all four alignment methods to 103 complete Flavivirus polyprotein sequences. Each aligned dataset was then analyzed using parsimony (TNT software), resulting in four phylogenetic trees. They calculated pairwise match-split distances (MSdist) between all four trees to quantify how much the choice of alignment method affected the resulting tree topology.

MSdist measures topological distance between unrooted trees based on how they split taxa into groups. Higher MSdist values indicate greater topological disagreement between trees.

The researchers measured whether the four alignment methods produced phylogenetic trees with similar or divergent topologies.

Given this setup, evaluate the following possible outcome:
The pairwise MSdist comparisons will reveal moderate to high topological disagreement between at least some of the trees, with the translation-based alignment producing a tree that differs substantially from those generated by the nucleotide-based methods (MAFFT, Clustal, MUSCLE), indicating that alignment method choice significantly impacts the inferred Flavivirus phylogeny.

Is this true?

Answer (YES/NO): NO